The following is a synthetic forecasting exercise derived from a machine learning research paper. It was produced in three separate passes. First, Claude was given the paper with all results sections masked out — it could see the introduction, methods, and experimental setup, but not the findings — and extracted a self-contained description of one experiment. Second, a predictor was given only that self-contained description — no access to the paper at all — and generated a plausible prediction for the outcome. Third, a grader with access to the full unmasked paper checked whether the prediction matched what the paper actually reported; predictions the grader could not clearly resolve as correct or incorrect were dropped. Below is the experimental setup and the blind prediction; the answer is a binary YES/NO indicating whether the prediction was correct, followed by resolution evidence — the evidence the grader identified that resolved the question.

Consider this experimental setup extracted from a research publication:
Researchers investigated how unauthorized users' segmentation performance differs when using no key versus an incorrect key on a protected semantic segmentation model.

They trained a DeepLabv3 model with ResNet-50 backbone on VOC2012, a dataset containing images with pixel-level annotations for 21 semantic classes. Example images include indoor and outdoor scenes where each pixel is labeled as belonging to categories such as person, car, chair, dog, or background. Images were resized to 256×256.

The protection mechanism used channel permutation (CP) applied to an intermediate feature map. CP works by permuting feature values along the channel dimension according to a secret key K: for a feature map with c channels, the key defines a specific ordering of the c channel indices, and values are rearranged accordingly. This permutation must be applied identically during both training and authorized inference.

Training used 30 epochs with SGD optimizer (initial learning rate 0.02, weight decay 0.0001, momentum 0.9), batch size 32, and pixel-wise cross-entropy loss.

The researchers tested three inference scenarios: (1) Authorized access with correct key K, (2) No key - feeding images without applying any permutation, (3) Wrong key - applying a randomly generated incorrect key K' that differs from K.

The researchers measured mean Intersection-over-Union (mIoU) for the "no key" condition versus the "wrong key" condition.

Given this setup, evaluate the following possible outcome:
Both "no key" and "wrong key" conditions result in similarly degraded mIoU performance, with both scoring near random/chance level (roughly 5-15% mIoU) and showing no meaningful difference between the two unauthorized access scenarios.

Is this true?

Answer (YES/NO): NO